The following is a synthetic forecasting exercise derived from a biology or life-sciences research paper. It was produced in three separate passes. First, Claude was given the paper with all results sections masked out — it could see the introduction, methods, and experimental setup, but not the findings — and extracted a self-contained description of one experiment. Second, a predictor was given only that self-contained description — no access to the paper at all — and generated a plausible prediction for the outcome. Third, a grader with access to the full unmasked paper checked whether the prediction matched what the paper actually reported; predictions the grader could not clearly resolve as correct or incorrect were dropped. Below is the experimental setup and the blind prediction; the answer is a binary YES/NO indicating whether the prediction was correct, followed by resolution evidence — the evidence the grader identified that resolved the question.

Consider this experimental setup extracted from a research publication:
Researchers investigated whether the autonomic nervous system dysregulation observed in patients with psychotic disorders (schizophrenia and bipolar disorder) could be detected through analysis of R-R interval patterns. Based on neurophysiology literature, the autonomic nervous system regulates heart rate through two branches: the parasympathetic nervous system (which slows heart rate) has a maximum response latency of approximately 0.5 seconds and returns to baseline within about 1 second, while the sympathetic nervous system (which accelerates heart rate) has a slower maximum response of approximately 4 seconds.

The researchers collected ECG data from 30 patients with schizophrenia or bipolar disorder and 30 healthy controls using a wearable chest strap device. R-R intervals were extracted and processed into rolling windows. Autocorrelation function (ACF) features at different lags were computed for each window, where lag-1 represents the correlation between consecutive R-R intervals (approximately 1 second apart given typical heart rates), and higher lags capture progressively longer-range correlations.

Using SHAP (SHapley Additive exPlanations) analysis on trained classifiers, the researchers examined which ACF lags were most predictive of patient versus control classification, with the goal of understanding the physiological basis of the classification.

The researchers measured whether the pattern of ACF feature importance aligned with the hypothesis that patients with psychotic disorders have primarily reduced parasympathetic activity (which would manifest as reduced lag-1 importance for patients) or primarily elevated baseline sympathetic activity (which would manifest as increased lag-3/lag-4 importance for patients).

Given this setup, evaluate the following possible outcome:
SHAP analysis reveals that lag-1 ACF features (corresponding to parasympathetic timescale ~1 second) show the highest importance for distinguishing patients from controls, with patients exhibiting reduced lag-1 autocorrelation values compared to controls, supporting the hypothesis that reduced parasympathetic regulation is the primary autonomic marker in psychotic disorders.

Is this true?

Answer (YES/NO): NO